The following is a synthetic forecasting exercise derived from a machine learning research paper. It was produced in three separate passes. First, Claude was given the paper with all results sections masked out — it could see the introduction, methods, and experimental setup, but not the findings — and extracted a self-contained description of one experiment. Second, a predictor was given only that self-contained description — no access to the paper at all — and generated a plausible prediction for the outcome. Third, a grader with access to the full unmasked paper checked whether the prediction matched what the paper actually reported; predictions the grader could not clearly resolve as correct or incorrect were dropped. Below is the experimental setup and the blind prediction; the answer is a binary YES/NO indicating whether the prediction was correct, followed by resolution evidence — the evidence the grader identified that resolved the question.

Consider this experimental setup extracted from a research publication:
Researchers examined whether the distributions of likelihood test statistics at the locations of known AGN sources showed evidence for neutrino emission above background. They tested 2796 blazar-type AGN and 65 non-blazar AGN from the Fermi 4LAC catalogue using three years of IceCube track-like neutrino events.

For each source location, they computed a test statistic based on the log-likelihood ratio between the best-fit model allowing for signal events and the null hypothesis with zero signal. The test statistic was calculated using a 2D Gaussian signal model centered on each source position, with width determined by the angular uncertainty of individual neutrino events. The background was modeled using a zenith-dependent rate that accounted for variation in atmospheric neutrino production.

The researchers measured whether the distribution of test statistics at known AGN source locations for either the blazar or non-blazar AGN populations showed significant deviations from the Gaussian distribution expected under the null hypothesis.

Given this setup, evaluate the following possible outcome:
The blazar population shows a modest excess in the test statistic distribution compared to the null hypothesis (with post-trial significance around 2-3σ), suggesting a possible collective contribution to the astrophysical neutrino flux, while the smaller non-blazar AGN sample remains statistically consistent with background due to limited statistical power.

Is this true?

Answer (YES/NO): NO